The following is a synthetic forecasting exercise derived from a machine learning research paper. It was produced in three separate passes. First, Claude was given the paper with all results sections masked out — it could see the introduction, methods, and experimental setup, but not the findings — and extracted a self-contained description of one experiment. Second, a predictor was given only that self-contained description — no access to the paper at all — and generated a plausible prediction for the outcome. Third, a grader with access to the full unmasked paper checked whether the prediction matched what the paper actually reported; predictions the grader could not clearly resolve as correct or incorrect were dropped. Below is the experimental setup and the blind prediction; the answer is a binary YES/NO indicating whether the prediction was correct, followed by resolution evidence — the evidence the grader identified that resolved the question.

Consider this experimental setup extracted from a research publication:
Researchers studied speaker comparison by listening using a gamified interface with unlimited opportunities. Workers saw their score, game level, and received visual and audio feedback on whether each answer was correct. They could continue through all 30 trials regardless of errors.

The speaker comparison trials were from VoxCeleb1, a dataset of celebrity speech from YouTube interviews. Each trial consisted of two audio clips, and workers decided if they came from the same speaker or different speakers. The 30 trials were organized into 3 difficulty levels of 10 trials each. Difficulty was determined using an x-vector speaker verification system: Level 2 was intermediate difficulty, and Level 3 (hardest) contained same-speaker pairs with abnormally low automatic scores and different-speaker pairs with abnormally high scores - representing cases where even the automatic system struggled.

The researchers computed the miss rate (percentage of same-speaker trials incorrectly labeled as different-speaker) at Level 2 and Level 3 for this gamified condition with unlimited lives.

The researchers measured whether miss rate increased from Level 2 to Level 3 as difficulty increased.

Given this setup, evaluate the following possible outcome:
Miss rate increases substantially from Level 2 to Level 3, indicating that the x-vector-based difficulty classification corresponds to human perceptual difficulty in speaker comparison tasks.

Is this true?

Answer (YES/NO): NO